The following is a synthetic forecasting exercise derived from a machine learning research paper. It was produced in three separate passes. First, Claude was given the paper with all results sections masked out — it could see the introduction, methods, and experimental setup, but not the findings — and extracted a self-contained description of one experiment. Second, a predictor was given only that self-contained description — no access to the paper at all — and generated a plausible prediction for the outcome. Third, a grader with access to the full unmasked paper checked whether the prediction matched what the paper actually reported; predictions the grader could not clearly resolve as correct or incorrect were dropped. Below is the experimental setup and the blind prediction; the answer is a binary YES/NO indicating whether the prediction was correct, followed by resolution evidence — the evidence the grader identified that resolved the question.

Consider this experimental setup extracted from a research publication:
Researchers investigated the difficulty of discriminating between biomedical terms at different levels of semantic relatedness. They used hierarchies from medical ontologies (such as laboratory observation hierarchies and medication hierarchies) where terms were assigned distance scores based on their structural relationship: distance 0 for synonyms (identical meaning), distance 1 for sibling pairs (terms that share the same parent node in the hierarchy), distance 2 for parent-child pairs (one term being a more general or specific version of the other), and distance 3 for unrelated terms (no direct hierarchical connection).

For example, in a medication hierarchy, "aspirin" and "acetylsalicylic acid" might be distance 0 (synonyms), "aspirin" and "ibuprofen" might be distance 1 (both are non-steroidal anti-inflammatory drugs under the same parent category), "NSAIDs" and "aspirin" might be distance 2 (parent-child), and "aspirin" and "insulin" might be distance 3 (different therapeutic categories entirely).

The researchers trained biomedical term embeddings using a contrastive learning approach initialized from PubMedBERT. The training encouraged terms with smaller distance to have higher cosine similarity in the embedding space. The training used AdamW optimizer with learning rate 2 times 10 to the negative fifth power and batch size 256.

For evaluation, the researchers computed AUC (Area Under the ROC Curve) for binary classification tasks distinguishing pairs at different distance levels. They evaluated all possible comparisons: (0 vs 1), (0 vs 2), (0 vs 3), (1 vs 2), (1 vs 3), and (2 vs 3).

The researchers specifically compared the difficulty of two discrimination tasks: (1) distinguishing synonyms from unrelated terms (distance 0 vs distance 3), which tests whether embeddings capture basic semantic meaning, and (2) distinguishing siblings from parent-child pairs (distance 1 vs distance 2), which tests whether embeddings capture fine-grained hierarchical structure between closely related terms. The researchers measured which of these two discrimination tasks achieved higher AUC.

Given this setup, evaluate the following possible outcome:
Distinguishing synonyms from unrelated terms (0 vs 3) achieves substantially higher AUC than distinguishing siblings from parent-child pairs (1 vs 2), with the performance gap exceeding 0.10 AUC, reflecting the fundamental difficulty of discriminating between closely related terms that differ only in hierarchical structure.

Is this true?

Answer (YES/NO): YES